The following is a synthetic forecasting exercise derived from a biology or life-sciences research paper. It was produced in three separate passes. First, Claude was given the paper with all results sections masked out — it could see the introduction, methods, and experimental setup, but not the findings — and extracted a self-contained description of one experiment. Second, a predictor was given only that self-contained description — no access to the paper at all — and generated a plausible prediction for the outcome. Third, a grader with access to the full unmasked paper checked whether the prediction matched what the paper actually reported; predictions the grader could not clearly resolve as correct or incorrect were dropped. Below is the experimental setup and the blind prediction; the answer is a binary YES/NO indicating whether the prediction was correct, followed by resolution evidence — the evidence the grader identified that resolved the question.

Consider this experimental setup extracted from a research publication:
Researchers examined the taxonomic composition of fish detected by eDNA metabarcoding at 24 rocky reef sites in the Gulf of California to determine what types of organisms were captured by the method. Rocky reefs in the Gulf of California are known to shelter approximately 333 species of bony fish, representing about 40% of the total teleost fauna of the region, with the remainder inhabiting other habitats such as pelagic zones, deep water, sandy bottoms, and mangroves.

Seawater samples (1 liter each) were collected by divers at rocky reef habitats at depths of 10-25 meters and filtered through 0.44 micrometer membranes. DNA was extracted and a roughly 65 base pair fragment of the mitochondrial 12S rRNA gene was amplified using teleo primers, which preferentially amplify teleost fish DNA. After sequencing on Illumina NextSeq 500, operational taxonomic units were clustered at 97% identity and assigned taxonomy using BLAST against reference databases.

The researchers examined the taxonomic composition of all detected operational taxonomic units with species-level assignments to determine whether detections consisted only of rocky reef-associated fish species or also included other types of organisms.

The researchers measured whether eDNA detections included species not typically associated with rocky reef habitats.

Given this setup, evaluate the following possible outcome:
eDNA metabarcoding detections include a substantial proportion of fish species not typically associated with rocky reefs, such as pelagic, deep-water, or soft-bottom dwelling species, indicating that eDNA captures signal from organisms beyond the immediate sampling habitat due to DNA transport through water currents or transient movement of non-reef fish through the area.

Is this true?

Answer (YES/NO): YES